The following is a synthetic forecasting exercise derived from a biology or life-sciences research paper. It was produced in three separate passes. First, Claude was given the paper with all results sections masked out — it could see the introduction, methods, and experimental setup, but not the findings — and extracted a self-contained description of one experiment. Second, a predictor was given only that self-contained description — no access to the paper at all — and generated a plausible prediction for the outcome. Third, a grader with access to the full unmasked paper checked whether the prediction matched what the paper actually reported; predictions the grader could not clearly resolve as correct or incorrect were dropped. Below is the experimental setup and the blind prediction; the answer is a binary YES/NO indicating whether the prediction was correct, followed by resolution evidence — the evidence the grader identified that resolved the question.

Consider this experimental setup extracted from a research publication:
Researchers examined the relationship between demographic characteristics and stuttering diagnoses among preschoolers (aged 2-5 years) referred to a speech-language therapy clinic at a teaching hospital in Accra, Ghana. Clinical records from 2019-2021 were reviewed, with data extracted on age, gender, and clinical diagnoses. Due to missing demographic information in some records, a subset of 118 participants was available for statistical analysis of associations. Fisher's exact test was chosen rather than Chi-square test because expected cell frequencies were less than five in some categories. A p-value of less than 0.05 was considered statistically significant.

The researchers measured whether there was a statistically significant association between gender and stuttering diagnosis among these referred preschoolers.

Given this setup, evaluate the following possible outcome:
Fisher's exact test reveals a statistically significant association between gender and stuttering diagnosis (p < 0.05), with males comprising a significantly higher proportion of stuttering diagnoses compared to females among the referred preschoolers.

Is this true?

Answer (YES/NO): NO